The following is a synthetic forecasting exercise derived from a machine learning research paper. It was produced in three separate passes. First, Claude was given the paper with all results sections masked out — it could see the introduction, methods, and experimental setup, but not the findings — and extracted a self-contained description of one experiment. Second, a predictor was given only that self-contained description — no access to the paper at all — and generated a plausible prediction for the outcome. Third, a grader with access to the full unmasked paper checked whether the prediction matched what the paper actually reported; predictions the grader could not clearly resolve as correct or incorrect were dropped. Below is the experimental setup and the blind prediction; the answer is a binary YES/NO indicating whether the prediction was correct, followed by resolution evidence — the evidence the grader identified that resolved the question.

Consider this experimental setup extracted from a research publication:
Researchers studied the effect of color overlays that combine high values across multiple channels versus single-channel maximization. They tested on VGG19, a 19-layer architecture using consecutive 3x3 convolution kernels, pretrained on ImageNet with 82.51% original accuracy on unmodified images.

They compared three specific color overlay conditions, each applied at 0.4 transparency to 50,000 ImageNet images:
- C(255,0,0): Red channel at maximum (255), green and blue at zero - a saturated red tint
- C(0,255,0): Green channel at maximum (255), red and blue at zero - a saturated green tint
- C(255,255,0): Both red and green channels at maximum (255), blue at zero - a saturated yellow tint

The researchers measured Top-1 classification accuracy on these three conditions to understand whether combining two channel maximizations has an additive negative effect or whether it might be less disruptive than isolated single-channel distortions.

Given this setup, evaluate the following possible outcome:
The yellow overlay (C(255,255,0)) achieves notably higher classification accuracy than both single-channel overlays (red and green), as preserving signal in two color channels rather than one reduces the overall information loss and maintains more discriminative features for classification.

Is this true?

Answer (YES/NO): NO